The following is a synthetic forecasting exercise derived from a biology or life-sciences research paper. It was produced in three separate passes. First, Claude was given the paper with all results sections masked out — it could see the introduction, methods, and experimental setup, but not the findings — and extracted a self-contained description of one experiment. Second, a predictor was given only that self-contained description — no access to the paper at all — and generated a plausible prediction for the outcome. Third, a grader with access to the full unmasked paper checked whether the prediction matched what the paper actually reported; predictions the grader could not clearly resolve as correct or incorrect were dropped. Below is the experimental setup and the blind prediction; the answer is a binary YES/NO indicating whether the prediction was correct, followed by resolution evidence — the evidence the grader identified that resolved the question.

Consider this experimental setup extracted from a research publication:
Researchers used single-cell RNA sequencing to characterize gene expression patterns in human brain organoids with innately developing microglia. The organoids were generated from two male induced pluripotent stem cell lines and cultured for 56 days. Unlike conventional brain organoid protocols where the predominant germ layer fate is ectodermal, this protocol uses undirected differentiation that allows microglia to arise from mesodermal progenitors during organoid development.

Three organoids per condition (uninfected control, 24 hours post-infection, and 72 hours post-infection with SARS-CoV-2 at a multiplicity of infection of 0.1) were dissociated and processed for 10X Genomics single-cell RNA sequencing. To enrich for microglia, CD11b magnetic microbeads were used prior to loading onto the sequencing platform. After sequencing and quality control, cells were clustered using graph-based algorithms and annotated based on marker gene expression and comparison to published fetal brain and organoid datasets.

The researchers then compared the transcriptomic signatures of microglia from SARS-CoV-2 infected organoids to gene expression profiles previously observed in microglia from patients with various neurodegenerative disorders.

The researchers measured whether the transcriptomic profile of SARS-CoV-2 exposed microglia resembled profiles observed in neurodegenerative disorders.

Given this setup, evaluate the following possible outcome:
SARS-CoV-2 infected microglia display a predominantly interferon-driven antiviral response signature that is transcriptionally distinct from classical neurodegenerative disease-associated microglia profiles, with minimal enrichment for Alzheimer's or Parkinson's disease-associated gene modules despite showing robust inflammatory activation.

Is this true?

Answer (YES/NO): NO